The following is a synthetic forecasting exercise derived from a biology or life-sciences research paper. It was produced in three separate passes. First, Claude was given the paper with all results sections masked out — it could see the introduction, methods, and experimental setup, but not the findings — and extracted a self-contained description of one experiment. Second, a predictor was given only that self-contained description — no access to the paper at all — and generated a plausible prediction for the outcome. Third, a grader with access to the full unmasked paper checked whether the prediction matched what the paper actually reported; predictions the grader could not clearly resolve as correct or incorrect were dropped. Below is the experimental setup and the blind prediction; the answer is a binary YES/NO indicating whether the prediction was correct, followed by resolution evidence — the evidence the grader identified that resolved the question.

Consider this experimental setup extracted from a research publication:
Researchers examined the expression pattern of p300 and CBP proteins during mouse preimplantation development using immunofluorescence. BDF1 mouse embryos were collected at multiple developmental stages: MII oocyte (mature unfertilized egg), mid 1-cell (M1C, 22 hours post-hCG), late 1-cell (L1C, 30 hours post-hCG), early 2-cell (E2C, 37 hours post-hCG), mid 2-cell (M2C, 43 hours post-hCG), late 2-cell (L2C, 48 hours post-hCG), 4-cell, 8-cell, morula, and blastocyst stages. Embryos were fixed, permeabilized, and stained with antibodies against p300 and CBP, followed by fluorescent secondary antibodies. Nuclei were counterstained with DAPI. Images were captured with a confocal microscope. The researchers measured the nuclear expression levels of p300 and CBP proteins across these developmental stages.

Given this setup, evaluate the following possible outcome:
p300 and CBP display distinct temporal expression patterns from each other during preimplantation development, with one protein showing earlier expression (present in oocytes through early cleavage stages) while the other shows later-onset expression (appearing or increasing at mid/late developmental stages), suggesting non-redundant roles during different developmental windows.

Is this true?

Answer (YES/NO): NO